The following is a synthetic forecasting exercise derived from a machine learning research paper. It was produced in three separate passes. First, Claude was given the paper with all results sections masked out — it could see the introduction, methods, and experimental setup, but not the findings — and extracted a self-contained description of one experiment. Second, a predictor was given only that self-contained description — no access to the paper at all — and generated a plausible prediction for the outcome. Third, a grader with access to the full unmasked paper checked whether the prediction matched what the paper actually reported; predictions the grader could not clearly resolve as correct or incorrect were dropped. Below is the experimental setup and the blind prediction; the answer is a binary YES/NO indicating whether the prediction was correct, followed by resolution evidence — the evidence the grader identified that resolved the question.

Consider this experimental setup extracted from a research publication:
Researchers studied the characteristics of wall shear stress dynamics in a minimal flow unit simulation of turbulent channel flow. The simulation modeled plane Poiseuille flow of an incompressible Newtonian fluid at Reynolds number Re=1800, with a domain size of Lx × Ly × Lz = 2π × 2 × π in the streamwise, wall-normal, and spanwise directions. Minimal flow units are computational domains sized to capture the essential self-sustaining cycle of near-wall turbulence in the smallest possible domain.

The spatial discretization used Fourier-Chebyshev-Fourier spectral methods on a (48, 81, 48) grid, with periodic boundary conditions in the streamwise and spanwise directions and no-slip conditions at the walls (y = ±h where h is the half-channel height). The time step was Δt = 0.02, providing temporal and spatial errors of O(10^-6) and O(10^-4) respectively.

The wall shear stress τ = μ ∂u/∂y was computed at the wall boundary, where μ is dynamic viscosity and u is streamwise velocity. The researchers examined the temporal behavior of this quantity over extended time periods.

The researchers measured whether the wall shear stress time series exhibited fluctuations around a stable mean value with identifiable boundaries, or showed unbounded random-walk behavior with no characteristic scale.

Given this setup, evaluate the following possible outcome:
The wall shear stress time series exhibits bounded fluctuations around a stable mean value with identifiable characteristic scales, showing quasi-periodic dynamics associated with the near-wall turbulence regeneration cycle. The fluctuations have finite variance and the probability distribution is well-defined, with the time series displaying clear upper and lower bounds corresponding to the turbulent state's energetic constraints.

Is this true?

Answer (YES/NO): YES